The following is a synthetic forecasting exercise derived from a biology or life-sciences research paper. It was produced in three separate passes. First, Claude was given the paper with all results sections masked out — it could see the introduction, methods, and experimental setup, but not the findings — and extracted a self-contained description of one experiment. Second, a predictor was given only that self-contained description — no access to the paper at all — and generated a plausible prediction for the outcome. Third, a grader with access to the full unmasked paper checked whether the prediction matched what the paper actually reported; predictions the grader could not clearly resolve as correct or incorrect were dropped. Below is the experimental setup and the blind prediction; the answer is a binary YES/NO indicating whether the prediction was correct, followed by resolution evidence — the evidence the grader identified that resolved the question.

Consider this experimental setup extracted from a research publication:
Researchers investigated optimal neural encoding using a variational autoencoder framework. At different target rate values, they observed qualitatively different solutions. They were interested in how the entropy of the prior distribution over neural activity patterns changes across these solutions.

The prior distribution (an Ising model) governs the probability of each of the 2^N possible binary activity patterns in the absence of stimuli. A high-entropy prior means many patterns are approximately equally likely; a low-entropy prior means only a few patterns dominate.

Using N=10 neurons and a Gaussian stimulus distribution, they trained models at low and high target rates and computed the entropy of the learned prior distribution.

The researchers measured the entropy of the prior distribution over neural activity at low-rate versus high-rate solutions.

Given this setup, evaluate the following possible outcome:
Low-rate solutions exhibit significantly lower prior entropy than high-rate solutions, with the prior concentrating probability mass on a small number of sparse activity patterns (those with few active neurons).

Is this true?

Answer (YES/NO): NO